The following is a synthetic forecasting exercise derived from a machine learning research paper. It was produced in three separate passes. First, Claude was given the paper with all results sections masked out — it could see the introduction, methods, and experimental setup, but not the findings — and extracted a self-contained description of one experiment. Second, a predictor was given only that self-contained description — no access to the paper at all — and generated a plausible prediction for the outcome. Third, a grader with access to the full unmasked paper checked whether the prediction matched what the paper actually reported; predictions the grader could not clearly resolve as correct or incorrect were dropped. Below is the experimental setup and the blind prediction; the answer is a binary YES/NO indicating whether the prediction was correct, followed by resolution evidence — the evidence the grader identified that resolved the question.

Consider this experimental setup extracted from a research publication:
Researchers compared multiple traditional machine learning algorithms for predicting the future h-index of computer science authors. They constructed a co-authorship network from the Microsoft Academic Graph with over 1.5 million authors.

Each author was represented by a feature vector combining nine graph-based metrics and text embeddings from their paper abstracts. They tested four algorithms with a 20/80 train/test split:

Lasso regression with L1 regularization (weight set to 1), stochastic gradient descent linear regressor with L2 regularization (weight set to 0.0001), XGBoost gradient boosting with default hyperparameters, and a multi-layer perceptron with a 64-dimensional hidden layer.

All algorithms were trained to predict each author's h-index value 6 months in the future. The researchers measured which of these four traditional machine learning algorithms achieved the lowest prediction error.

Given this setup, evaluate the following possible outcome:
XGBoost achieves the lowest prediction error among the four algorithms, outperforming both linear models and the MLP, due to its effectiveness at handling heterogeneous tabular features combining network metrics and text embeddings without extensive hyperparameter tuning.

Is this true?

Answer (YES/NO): NO